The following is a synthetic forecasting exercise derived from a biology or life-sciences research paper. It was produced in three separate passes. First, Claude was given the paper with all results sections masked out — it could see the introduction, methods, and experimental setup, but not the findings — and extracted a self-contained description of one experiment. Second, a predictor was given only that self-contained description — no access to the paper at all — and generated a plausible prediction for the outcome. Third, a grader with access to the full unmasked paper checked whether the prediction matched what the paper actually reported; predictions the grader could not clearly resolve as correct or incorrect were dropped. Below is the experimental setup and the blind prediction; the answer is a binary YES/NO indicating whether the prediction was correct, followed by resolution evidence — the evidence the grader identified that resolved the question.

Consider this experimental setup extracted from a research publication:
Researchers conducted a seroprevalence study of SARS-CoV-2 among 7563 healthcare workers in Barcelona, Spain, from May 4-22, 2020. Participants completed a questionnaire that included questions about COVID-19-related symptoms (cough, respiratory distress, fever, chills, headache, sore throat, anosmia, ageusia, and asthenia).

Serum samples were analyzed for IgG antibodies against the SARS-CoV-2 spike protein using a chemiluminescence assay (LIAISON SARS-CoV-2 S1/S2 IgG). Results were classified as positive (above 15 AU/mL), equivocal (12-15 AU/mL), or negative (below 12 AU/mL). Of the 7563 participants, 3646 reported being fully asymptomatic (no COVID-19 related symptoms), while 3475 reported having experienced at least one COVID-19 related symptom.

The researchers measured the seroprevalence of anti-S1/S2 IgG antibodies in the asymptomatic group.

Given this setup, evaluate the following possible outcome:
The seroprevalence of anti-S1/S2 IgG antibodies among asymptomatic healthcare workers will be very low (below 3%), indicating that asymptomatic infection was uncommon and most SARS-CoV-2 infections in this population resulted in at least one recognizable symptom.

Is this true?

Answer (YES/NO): NO